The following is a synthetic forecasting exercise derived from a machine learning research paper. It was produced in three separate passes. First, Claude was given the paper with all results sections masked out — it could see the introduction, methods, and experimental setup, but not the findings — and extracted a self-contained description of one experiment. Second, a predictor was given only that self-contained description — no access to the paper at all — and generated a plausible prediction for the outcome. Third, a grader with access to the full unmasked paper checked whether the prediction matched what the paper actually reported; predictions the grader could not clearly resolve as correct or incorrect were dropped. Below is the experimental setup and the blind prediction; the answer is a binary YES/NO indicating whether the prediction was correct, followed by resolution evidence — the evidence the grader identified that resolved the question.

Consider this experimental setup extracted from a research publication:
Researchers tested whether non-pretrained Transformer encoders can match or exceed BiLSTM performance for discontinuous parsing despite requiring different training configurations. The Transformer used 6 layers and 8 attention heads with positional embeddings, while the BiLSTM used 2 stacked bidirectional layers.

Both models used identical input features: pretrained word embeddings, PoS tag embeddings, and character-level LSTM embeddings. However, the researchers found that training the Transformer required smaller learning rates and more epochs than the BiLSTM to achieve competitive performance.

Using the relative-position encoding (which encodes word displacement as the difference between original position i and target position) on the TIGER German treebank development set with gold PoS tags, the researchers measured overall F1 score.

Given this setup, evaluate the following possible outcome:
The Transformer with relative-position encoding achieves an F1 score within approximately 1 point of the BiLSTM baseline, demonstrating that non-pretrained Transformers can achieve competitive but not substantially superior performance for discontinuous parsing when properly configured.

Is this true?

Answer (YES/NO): YES